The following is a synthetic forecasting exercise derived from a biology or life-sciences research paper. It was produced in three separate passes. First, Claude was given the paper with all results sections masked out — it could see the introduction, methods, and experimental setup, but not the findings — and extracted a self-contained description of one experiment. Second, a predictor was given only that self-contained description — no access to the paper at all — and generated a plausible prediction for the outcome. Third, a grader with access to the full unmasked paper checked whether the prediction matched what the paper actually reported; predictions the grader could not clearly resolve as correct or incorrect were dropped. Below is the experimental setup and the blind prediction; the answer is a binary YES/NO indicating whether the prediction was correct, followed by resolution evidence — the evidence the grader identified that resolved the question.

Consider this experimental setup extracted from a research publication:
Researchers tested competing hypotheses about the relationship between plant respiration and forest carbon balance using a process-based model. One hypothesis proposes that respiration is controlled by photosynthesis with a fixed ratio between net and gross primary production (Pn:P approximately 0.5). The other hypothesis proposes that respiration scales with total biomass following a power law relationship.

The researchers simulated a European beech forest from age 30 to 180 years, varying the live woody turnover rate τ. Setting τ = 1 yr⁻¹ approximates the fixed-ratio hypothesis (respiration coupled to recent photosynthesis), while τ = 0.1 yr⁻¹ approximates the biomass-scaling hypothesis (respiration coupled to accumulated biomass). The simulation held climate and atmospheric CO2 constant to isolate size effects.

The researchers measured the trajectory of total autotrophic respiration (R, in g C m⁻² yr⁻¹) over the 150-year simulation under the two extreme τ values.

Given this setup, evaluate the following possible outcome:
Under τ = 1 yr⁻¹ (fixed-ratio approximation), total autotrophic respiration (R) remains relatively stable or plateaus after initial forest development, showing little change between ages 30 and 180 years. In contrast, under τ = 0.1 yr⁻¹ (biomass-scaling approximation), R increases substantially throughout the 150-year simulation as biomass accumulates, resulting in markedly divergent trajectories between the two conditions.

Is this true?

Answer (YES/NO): YES